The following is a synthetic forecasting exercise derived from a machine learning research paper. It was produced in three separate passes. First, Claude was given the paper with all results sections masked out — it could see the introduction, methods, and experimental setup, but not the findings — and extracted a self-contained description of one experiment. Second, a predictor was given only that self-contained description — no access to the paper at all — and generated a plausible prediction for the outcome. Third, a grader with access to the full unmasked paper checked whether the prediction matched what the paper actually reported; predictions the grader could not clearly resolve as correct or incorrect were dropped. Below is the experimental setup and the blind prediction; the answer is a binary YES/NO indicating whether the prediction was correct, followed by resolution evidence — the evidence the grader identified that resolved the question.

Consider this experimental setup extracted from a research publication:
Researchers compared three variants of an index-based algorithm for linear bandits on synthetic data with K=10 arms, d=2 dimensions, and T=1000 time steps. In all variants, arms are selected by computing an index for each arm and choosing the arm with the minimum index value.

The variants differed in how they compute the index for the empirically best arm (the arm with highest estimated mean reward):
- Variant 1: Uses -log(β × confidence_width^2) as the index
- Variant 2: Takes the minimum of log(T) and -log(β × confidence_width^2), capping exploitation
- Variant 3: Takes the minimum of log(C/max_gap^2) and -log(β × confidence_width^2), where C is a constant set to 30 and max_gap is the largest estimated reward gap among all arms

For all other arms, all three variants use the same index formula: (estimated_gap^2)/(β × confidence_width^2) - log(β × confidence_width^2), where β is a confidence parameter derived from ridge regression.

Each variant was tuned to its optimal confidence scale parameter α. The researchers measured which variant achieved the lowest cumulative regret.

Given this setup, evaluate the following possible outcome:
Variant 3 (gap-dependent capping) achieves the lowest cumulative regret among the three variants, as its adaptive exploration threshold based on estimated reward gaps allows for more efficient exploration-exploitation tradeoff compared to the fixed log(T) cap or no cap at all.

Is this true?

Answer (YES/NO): YES